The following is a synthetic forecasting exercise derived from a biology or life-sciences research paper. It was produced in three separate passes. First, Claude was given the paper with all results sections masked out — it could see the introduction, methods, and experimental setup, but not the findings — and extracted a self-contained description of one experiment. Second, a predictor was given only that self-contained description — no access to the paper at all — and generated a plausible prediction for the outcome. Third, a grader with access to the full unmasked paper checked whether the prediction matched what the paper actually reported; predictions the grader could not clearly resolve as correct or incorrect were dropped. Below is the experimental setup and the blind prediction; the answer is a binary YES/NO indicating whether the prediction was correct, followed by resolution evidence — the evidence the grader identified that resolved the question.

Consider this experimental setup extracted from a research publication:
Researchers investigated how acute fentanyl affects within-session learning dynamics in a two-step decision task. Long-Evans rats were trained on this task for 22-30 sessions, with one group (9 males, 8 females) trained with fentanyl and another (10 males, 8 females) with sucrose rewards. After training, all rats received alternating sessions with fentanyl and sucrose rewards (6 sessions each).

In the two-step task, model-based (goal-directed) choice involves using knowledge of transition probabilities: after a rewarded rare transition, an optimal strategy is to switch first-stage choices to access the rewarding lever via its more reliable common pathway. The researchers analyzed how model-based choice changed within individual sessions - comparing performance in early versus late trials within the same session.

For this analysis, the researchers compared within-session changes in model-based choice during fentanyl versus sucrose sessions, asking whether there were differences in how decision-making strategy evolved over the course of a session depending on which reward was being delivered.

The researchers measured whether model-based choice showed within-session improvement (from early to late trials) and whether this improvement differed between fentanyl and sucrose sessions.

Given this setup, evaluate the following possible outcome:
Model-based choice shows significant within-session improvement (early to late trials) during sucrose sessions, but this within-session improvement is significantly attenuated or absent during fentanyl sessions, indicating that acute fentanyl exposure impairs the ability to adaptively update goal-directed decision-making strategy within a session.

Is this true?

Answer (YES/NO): YES